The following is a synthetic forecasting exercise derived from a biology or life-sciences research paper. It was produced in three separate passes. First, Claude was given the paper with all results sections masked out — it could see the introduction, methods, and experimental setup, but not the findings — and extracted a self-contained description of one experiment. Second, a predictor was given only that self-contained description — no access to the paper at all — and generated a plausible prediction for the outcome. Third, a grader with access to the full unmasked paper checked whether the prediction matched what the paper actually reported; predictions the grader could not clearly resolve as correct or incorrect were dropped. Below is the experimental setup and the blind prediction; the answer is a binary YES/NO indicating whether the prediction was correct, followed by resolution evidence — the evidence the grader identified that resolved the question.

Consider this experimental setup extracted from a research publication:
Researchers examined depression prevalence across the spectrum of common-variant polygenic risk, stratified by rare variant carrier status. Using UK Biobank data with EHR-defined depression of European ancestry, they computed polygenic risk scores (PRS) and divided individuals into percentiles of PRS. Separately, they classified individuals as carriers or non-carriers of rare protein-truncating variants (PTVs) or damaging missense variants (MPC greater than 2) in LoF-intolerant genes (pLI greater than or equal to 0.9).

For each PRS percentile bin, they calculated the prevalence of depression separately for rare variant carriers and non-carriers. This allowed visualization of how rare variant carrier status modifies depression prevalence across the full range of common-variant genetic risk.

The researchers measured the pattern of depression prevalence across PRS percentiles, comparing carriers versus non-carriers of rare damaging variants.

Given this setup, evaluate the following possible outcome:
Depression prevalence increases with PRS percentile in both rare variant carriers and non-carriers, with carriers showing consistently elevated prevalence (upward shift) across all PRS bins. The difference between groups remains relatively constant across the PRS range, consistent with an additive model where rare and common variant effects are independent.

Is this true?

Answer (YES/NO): YES